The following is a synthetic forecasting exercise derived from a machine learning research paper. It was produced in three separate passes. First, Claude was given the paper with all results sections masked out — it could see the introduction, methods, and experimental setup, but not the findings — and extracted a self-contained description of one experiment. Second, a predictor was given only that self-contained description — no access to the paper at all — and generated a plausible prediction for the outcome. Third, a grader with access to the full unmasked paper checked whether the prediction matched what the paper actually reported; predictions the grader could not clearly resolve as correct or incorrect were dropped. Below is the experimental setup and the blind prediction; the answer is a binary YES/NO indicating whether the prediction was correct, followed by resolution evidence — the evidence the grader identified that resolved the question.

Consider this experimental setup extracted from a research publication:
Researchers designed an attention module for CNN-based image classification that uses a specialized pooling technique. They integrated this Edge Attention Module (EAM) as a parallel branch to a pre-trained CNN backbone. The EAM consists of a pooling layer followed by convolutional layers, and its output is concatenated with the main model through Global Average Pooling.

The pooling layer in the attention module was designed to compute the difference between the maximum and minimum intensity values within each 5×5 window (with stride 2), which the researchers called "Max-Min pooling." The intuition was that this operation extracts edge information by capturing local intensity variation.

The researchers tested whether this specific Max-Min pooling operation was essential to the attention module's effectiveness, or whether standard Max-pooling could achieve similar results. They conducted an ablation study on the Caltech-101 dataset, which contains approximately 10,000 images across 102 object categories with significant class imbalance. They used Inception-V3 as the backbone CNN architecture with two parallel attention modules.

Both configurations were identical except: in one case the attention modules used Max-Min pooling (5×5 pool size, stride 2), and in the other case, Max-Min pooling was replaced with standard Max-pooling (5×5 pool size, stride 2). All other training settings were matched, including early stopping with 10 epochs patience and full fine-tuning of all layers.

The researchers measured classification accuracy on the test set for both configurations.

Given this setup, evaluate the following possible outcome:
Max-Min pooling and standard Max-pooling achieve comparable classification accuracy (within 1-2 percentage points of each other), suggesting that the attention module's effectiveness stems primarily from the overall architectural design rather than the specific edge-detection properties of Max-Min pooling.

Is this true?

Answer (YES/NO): NO